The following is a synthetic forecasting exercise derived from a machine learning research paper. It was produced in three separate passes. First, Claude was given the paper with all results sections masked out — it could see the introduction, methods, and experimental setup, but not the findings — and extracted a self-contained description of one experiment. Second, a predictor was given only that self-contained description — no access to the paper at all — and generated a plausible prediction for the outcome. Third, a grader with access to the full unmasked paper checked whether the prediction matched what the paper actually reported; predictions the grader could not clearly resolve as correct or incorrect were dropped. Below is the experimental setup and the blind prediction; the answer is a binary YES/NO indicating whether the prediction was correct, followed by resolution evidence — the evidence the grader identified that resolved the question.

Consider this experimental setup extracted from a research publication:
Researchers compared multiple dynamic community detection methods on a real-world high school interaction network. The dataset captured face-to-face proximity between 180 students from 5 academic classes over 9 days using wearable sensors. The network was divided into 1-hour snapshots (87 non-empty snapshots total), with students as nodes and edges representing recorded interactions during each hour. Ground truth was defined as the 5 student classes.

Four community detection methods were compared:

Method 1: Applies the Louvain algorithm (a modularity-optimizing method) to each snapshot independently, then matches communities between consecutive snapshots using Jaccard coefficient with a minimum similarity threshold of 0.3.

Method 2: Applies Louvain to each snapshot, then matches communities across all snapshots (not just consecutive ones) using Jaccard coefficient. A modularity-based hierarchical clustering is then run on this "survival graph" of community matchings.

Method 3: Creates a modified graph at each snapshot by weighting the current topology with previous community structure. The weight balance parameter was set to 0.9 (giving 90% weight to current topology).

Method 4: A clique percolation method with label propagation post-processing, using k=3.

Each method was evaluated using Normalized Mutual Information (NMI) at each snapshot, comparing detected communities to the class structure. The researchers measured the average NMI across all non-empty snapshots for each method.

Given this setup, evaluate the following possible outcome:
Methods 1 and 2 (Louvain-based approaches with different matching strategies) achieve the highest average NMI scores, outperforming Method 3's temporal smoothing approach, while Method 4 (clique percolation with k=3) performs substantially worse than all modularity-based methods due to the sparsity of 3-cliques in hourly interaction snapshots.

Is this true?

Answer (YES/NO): NO